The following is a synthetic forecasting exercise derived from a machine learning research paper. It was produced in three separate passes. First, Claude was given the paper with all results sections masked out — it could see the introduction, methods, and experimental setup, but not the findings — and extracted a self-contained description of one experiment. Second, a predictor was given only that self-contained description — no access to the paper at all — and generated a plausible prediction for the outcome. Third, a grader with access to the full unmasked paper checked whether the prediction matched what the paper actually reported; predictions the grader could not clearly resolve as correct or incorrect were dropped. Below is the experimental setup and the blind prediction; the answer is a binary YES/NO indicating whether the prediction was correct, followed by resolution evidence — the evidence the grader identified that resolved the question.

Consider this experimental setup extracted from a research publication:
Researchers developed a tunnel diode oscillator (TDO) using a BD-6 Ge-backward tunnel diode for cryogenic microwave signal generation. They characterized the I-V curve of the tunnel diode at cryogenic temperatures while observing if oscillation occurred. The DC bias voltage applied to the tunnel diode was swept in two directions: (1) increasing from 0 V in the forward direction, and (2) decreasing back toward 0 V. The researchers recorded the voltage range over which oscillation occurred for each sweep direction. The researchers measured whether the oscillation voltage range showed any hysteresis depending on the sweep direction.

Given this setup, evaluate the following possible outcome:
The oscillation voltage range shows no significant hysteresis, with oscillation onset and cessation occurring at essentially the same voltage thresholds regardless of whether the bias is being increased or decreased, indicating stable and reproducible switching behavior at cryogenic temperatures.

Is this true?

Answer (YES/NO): NO